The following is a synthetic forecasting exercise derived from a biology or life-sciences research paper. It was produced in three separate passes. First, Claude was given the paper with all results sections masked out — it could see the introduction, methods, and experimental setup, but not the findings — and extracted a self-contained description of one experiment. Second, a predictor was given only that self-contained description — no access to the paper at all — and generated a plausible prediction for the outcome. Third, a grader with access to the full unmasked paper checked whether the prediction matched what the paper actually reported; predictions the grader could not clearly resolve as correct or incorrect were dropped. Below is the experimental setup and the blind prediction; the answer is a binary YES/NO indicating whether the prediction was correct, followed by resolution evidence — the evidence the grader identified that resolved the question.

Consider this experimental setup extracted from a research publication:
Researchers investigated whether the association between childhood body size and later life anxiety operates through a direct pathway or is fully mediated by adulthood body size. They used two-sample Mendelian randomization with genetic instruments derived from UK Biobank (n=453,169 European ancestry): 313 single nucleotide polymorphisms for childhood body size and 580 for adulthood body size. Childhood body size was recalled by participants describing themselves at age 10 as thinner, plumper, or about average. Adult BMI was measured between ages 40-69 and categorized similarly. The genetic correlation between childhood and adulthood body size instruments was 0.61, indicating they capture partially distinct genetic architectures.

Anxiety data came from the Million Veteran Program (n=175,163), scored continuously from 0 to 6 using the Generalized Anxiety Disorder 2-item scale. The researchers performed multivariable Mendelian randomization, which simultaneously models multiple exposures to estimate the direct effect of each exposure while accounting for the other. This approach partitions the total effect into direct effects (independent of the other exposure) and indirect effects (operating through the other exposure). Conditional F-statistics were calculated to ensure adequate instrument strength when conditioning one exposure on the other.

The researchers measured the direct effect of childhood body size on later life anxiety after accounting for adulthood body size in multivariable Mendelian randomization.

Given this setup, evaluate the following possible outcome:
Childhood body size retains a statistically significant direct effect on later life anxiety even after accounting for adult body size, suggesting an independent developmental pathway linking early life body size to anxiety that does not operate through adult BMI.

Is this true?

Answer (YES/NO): YES